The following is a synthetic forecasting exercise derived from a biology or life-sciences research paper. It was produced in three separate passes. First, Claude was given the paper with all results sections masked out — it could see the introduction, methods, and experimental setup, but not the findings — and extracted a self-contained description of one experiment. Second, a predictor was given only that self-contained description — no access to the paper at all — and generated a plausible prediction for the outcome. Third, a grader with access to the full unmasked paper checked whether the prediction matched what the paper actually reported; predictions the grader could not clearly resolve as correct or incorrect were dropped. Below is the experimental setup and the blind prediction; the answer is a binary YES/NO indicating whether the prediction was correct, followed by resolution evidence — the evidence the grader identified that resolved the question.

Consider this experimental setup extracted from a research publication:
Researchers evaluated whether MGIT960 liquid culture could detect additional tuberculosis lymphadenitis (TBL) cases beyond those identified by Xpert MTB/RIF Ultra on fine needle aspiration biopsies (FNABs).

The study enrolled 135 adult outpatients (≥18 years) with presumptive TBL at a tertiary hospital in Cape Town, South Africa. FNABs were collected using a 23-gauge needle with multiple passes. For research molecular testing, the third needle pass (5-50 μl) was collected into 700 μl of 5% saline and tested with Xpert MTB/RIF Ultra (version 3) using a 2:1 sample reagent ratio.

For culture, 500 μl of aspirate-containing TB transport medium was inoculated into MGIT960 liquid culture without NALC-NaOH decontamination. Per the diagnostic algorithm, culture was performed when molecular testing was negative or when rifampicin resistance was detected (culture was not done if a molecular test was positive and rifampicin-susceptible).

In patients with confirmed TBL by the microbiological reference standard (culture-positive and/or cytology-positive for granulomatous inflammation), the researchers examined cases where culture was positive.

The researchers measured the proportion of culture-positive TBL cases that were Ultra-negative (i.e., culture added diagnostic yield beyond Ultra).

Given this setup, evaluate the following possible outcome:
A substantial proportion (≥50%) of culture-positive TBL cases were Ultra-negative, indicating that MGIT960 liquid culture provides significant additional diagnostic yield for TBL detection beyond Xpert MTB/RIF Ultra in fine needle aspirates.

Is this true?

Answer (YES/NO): NO